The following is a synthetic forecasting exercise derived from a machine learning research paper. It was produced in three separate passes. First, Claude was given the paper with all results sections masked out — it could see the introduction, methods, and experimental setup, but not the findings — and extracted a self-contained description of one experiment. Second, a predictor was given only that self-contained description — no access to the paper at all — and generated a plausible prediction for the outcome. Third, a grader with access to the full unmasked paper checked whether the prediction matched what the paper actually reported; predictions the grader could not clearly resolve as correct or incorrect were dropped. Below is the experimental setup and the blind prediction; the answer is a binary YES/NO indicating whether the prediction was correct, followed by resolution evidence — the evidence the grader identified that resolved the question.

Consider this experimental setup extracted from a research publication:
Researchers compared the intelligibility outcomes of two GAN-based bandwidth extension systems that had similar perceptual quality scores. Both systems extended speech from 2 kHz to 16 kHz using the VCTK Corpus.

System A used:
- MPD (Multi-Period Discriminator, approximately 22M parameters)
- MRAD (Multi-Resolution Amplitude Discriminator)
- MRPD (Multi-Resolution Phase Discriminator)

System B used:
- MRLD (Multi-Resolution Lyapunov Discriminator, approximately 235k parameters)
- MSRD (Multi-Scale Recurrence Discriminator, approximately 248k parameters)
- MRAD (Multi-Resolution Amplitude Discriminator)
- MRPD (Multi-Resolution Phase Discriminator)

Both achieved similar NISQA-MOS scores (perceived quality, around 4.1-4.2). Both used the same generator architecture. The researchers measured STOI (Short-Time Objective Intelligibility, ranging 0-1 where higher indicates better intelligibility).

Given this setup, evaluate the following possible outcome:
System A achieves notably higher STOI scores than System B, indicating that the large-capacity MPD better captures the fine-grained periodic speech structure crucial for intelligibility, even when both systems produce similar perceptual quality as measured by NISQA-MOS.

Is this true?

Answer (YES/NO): NO